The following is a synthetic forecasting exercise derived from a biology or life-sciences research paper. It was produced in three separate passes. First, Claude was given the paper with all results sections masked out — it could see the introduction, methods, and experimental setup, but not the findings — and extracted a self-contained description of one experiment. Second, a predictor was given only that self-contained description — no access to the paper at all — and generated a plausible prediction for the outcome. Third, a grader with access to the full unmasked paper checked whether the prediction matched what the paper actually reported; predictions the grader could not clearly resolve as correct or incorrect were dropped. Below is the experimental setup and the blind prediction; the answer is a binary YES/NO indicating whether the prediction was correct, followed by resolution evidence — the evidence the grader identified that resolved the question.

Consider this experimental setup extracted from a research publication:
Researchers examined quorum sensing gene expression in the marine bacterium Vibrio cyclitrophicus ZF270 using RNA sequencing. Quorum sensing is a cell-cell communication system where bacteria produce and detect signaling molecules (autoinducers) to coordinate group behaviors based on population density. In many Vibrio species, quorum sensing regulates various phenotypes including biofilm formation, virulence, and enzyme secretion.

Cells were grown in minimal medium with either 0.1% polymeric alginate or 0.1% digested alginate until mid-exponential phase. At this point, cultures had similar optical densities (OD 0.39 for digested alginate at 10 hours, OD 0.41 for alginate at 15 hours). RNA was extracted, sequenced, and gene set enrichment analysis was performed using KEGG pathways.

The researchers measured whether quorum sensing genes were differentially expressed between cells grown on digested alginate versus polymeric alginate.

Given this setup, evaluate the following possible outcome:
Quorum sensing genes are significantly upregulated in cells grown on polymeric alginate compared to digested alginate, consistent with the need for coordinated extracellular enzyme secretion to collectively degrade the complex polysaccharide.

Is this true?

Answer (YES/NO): NO